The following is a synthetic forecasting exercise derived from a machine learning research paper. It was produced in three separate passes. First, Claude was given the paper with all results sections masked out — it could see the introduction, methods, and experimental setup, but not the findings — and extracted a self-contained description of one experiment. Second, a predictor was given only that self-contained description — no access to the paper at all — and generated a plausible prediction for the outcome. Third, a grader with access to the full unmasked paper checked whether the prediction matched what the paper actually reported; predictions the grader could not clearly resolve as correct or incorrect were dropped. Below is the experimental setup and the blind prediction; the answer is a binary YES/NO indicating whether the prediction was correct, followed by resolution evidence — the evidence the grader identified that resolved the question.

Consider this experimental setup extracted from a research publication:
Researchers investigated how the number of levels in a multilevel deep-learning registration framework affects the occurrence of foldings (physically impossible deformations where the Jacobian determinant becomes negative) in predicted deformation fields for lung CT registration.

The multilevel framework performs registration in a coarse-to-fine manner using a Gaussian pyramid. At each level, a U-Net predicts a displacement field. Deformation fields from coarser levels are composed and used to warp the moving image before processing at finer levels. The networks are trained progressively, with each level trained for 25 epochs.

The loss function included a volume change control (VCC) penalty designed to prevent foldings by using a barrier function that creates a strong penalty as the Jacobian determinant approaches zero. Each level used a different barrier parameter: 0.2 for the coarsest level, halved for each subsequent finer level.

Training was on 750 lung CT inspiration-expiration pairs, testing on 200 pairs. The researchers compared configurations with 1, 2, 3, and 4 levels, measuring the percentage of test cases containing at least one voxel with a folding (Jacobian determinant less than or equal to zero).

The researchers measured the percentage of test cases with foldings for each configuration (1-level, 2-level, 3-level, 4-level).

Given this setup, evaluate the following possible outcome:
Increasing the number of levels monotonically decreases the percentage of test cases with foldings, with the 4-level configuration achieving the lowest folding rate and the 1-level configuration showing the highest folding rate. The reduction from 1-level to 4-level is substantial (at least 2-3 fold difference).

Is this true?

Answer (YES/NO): NO